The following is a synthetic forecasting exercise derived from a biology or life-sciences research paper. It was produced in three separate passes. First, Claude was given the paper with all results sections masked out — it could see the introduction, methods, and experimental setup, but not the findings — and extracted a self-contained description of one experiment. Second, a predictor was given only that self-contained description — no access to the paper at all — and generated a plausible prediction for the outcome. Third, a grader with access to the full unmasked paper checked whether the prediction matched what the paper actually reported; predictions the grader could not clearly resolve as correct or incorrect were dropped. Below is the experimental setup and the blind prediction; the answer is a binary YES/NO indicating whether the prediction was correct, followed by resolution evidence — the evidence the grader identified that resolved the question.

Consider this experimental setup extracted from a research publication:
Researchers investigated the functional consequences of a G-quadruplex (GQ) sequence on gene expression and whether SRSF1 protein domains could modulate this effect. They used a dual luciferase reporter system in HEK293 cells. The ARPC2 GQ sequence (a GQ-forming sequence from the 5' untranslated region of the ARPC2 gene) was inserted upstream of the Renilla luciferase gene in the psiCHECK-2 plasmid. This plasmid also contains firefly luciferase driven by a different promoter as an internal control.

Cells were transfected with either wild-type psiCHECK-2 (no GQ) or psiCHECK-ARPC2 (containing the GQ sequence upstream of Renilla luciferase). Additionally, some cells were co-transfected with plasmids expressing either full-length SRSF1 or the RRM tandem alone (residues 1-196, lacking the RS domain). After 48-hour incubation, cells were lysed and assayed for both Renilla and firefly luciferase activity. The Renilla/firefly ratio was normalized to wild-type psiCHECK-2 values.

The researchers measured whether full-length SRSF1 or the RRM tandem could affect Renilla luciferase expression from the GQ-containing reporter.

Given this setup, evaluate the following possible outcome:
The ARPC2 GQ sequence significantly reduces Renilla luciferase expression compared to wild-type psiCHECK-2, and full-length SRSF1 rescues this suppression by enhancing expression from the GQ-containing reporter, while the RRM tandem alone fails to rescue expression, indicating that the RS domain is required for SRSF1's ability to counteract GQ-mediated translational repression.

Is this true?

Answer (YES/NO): YES